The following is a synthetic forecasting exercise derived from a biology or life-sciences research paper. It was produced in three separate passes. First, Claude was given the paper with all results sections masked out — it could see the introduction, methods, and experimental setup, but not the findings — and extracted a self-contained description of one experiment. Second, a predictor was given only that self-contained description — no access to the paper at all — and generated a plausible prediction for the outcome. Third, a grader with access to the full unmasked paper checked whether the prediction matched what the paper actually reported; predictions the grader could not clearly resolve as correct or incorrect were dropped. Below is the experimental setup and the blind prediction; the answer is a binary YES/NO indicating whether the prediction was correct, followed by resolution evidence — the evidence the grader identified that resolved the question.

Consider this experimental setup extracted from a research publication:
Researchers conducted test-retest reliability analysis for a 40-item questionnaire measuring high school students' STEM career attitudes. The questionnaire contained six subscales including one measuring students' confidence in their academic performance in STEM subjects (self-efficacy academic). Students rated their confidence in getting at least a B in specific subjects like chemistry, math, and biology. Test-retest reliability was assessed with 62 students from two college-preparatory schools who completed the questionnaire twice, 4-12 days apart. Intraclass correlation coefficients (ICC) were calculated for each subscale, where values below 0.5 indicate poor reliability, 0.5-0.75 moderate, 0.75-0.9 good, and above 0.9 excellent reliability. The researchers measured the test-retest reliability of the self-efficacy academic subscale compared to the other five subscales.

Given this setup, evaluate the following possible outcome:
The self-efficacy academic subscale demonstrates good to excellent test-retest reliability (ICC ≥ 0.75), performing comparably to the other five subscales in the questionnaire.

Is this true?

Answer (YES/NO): NO